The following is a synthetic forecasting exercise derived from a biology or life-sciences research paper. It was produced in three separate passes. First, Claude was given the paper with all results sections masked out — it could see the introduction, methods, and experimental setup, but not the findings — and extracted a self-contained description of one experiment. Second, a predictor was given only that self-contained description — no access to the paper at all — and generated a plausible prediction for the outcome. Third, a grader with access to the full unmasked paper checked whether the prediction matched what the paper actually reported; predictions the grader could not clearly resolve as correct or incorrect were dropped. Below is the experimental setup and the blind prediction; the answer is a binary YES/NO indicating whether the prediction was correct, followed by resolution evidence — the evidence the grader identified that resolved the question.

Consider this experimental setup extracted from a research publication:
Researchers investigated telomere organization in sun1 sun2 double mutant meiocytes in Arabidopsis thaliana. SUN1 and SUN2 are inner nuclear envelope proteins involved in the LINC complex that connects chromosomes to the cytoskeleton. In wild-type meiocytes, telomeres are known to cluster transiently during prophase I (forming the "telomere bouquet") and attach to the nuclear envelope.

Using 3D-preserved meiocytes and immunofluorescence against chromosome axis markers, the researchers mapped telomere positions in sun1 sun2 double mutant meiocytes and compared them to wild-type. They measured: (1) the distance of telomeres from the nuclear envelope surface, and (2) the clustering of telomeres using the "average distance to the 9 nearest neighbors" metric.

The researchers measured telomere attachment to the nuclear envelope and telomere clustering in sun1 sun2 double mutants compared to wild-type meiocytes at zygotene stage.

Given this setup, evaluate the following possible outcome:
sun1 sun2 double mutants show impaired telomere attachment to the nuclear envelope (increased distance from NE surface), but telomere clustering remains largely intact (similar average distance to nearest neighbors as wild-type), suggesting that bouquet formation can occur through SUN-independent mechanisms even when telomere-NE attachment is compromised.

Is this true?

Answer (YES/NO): NO